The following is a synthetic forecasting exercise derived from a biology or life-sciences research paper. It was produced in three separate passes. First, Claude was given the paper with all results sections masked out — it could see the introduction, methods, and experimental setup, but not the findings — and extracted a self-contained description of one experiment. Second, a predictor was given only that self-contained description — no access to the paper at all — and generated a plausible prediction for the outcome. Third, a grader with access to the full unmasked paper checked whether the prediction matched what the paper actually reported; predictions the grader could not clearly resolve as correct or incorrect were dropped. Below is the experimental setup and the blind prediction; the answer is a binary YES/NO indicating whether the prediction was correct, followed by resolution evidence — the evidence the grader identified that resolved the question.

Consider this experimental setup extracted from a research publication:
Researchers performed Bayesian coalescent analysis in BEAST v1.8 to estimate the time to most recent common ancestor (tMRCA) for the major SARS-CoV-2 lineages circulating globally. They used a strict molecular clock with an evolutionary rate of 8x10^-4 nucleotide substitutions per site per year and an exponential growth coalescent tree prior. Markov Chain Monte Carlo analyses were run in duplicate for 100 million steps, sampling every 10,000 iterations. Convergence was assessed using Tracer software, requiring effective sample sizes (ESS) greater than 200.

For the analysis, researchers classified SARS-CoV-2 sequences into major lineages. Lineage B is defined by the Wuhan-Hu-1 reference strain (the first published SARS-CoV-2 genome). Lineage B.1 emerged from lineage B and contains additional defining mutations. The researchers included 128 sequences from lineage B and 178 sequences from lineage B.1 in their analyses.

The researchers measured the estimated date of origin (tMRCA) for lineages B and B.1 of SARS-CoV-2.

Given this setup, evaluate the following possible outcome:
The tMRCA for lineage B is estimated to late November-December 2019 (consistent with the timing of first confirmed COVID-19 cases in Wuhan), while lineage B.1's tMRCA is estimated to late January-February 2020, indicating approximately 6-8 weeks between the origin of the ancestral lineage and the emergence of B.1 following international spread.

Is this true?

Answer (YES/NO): NO